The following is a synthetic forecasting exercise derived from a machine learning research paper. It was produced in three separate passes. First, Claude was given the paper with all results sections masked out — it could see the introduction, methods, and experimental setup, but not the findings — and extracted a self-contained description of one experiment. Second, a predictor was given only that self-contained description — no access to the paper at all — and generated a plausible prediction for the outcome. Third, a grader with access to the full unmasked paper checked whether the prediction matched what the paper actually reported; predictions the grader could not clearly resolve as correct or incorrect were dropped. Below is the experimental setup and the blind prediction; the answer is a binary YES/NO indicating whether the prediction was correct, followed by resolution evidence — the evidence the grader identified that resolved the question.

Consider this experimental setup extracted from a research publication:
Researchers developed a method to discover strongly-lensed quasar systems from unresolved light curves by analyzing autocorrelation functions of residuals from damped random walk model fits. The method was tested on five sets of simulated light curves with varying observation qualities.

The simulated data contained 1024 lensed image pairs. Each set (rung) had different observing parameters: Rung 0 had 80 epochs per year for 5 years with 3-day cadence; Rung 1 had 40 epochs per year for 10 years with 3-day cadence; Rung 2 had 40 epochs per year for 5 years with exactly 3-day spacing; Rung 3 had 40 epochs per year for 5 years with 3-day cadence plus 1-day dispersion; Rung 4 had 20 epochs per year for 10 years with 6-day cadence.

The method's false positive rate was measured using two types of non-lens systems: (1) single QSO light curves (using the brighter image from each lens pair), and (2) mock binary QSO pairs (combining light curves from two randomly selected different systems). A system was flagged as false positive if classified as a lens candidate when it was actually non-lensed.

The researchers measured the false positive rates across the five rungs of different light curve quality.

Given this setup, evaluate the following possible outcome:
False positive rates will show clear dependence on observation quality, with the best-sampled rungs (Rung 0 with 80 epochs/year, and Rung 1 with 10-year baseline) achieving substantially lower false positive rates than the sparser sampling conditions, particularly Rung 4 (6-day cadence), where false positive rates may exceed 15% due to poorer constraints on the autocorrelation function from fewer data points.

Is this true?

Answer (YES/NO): NO